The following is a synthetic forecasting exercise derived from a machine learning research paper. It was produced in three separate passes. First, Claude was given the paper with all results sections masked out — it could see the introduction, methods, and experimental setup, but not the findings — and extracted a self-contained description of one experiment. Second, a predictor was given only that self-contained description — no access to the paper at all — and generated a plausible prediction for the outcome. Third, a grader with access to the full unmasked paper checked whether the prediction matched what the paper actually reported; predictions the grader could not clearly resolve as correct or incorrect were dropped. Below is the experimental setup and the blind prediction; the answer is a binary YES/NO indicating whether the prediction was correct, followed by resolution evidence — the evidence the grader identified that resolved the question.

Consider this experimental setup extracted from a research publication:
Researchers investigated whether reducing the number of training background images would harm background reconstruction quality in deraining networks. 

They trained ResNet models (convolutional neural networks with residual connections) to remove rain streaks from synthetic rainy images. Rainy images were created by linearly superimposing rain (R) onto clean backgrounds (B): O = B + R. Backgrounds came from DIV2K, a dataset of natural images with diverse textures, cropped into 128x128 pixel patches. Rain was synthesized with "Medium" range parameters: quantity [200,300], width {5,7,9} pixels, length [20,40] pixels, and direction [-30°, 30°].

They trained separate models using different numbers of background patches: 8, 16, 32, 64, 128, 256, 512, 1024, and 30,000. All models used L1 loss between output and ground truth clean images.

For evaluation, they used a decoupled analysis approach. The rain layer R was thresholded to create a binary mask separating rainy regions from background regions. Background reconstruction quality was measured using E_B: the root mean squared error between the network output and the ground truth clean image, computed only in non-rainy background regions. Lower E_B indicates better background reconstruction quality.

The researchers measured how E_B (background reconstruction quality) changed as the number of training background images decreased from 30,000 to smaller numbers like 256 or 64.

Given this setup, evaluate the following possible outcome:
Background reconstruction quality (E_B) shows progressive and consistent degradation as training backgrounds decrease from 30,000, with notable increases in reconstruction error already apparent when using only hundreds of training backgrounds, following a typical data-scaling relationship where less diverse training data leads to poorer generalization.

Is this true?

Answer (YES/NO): NO